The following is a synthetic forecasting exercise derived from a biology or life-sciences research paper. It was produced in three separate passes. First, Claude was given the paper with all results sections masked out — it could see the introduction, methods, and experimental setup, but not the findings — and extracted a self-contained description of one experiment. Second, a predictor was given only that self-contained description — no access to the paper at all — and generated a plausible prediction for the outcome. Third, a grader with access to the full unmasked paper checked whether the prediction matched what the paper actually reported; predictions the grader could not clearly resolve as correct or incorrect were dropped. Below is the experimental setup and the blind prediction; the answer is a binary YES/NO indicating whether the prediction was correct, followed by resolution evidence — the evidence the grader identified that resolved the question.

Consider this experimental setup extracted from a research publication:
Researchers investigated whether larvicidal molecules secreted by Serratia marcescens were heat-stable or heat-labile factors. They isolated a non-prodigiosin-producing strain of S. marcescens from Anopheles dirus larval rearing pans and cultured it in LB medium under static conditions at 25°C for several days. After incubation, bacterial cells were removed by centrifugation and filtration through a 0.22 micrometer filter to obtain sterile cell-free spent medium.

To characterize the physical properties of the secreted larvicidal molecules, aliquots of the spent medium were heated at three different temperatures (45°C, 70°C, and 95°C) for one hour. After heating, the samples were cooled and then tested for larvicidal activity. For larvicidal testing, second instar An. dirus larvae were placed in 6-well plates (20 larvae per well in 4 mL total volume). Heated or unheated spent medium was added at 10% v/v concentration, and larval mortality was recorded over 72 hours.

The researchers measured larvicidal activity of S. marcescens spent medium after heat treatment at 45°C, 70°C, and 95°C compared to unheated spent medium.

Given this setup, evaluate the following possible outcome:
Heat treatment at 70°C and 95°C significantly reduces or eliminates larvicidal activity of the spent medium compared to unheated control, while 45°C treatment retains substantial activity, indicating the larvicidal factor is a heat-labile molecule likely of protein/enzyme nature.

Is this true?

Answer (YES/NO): NO